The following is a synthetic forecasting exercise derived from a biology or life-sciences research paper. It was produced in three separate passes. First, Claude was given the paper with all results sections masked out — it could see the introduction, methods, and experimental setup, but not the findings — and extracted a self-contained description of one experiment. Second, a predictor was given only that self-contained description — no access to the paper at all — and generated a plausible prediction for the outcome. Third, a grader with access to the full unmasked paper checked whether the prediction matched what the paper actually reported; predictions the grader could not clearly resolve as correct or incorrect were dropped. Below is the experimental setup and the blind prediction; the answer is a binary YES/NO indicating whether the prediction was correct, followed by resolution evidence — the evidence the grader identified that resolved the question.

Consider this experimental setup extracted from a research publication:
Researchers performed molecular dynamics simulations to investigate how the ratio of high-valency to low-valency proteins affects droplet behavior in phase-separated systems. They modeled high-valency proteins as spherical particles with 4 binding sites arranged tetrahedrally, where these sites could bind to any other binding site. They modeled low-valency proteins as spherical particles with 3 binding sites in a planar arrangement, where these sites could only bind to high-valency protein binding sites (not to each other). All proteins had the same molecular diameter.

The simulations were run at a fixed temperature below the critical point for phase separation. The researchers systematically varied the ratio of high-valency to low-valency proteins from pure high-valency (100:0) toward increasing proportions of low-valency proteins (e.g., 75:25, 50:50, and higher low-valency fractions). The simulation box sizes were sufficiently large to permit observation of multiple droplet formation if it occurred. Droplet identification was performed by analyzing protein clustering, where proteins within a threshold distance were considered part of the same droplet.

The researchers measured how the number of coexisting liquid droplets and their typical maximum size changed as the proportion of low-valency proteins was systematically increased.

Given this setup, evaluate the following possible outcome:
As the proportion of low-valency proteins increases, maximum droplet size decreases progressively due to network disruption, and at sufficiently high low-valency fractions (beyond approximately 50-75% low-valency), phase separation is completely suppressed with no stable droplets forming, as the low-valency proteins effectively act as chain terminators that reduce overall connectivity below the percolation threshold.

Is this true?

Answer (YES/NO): NO